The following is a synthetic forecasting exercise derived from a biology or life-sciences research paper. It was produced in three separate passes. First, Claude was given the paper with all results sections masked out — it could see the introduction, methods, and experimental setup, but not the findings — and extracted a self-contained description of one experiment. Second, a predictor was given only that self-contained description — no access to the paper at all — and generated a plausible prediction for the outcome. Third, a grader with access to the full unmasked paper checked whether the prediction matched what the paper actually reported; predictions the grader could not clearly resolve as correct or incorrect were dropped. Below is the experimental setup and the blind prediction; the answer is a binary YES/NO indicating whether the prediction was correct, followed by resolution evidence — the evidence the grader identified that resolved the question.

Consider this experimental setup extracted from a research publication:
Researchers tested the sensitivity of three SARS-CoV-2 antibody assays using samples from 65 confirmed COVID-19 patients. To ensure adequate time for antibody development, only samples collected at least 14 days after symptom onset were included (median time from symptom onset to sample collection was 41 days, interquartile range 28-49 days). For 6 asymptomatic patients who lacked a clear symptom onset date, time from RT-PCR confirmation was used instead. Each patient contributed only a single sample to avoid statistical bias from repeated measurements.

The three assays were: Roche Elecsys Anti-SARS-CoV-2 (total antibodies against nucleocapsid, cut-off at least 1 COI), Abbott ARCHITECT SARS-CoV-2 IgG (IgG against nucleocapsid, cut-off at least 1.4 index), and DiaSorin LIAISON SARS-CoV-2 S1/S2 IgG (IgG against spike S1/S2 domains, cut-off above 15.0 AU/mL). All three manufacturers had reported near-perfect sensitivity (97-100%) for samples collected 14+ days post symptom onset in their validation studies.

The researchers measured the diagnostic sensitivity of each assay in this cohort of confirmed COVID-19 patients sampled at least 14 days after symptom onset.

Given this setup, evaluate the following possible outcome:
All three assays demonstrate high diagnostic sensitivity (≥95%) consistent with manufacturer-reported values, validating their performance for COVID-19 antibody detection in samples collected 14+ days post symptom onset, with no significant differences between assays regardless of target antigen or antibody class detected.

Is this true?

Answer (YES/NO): NO